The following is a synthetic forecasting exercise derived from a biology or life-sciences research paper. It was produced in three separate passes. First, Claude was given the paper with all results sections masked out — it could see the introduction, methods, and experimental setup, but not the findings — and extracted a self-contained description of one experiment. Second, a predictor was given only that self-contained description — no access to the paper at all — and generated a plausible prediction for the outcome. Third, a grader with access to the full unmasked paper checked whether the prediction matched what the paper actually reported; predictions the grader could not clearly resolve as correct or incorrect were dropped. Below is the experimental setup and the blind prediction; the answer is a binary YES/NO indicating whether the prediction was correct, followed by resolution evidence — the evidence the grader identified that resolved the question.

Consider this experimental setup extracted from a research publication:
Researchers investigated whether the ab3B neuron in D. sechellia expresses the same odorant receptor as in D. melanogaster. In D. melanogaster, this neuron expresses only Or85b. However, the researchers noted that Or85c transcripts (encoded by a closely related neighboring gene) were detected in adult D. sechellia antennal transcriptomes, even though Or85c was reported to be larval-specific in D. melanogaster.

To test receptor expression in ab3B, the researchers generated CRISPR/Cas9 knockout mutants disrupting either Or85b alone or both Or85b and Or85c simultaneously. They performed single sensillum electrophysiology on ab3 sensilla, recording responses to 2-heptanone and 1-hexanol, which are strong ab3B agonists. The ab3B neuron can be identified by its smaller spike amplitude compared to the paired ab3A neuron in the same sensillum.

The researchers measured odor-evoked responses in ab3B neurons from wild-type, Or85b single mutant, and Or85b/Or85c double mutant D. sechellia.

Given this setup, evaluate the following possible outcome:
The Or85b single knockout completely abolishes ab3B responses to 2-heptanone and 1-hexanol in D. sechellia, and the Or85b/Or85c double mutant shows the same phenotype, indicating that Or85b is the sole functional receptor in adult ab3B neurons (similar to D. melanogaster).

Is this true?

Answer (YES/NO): NO